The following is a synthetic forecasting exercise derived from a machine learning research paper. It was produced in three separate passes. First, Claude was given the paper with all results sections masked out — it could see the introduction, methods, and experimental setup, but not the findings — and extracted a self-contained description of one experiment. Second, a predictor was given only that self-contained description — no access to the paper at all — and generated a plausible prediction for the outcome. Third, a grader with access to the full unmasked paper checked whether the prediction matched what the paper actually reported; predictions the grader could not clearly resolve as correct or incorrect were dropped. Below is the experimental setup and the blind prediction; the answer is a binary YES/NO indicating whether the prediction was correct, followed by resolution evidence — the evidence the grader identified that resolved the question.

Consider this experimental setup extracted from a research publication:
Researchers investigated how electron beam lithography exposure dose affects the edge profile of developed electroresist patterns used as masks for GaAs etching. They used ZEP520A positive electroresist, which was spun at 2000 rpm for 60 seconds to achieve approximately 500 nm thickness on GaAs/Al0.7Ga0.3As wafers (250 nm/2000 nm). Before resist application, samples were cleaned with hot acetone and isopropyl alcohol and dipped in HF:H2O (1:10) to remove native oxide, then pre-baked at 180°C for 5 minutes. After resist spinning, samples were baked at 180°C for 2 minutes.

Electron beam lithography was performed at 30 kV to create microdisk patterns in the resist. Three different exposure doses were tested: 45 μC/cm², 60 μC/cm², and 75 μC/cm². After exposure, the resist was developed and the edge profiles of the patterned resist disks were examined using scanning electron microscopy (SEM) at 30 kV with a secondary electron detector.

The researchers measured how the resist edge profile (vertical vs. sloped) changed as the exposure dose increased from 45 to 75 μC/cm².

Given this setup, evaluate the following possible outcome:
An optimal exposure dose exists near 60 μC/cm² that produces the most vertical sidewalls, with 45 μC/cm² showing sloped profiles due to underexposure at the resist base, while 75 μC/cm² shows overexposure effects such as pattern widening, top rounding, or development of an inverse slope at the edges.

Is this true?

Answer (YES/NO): NO